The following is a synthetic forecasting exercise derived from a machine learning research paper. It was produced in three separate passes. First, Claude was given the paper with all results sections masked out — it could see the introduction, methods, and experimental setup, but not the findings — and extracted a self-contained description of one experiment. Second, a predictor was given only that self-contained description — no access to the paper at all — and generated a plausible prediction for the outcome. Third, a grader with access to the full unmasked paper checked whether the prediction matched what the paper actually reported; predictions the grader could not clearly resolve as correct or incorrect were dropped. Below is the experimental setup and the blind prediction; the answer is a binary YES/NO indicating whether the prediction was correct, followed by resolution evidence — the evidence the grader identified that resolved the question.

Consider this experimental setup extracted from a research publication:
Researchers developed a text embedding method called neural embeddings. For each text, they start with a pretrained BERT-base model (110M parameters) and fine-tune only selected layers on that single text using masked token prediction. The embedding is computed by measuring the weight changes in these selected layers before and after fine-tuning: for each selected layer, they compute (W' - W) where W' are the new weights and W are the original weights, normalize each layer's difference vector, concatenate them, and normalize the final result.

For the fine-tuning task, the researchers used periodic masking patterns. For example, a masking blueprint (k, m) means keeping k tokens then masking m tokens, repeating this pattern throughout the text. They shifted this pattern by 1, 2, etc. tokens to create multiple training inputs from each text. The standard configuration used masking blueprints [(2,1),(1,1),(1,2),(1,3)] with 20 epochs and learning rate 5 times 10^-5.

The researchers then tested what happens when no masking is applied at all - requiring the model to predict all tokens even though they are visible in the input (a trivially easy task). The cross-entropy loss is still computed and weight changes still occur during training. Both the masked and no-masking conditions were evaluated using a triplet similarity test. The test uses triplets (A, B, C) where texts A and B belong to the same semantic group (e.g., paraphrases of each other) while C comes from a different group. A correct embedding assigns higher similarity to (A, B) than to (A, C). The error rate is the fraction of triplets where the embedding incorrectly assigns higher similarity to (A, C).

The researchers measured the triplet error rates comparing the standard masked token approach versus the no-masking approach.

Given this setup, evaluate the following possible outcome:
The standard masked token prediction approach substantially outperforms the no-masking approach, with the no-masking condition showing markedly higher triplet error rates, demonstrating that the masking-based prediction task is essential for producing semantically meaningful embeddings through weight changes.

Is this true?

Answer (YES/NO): NO